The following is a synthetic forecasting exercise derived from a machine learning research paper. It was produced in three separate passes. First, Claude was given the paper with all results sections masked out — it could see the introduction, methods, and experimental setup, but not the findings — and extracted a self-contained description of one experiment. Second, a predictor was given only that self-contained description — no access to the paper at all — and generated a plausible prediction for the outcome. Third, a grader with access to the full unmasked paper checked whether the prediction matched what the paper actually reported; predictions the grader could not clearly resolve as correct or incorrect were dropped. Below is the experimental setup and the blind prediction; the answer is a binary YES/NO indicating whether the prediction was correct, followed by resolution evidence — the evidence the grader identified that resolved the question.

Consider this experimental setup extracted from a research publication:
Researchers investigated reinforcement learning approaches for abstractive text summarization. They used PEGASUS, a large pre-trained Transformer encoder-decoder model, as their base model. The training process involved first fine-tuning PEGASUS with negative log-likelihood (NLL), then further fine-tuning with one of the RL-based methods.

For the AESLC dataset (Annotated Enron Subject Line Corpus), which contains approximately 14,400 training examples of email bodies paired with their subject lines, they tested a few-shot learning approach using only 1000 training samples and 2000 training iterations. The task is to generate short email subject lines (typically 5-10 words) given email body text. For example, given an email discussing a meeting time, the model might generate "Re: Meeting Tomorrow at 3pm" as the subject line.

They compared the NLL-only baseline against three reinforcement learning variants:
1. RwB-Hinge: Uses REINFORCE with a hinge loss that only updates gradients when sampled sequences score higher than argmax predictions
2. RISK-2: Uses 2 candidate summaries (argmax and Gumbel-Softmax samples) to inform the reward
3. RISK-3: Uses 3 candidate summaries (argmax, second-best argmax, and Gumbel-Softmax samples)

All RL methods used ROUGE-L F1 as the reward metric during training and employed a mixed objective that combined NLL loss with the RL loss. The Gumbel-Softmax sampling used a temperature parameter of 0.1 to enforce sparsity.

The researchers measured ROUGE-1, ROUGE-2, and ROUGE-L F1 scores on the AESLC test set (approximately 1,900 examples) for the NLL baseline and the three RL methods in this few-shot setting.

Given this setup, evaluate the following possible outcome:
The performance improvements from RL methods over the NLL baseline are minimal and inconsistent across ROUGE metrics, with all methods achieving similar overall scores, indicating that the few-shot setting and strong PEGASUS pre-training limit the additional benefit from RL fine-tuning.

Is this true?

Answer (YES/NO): NO